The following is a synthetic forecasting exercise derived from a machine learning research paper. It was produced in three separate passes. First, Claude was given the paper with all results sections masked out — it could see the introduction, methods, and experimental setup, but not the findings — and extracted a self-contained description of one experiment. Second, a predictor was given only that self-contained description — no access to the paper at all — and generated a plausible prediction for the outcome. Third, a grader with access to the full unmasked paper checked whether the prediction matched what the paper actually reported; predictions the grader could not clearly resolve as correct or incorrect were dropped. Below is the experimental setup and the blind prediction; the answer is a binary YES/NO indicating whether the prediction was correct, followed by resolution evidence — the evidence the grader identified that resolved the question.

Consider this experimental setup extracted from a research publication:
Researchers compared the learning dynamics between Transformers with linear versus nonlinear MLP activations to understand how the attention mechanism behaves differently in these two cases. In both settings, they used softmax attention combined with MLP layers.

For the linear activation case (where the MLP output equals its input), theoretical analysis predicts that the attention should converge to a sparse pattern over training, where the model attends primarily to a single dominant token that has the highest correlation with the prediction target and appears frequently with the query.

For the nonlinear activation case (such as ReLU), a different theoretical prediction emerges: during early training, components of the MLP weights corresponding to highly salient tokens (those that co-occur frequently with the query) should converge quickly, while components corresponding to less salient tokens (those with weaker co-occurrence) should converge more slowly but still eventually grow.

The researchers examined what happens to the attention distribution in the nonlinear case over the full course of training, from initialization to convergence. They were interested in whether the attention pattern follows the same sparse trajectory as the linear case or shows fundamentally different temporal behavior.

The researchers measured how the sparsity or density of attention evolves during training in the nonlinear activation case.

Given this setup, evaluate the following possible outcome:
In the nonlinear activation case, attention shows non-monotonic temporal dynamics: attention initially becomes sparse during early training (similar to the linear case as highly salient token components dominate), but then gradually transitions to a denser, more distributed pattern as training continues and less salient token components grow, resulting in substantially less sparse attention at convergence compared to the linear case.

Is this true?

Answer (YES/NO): YES